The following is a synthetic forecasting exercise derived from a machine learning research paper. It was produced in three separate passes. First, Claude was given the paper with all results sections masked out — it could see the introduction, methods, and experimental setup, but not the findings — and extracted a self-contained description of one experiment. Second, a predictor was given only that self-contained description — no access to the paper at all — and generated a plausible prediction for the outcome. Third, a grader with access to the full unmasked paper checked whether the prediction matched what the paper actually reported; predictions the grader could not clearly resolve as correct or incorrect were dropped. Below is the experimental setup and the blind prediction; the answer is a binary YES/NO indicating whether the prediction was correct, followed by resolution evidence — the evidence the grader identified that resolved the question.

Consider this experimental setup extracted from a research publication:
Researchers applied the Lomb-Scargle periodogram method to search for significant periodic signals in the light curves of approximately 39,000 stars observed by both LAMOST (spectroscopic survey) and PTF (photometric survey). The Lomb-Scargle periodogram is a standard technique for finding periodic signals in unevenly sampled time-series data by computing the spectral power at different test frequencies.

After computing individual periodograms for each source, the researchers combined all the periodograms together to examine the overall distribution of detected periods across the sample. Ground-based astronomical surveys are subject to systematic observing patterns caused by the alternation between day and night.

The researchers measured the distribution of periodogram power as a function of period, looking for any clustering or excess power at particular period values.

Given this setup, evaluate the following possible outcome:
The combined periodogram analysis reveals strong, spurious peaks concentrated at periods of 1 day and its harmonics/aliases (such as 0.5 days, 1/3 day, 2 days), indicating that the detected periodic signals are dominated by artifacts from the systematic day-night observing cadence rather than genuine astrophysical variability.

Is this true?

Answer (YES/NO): NO